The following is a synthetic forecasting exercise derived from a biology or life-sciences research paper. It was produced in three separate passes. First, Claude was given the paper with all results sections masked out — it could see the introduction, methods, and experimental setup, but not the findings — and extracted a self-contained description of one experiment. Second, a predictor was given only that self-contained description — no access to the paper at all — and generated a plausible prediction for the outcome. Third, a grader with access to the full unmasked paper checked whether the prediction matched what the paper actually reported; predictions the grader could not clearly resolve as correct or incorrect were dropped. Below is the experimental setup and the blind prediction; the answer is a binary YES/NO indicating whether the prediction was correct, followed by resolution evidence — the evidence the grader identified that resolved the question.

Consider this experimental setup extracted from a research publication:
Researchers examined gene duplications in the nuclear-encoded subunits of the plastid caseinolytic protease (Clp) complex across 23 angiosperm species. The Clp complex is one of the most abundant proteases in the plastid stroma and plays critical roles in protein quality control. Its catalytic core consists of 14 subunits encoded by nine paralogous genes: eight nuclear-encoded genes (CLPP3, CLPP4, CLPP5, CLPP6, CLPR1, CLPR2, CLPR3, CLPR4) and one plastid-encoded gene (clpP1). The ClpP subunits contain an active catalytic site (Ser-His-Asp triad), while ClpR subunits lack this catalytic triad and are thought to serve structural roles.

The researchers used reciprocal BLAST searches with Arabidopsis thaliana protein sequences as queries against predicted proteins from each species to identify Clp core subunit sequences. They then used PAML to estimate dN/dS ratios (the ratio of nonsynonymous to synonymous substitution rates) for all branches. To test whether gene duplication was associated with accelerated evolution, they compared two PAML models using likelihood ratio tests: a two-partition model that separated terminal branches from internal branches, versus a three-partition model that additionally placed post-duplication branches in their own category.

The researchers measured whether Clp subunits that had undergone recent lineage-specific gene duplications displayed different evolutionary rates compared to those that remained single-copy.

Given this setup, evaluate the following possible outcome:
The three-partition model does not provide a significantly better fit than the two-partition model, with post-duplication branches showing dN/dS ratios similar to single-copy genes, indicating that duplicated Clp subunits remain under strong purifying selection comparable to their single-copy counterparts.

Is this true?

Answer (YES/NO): NO